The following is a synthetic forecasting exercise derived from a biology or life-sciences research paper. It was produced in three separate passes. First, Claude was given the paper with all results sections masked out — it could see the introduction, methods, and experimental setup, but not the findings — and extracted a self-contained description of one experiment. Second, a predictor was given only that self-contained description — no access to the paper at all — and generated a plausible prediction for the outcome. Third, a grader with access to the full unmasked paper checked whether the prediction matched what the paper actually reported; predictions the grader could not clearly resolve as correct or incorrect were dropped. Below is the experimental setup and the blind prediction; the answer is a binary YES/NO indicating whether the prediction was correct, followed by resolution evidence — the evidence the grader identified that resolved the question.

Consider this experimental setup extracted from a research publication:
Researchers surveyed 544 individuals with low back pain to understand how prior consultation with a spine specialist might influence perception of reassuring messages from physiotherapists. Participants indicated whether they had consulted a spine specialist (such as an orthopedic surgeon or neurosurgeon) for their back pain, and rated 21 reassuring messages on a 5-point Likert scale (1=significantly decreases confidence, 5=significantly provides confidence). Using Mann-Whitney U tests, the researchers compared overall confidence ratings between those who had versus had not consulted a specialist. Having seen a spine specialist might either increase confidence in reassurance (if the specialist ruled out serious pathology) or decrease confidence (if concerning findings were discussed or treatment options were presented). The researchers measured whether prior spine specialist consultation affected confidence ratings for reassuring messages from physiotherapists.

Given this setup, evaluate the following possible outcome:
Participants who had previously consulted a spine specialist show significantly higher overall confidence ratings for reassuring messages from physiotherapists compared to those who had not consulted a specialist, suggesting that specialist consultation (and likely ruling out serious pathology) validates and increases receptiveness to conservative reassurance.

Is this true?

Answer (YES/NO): NO